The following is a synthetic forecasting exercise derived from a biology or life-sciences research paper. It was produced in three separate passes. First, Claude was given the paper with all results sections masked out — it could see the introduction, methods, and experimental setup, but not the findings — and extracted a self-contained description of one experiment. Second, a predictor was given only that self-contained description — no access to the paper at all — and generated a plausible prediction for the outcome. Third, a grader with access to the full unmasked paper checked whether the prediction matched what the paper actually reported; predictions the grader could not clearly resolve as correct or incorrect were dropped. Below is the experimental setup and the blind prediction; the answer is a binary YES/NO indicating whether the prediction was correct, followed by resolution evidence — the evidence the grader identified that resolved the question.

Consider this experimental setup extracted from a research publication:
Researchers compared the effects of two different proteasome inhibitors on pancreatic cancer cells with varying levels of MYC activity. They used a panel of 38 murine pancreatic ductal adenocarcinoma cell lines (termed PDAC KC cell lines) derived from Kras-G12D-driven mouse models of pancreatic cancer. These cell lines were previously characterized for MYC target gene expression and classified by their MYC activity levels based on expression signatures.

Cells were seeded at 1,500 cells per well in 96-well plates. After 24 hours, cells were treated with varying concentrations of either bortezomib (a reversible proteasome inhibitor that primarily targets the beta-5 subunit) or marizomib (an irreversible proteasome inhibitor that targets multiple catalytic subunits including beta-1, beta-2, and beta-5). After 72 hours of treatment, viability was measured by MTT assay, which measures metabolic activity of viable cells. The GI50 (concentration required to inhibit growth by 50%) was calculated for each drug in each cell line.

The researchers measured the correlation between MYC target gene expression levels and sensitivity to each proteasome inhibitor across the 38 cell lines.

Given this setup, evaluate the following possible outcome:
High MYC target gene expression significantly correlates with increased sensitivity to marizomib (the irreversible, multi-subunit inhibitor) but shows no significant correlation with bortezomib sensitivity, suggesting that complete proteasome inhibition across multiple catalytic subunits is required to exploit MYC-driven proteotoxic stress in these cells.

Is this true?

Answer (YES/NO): NO